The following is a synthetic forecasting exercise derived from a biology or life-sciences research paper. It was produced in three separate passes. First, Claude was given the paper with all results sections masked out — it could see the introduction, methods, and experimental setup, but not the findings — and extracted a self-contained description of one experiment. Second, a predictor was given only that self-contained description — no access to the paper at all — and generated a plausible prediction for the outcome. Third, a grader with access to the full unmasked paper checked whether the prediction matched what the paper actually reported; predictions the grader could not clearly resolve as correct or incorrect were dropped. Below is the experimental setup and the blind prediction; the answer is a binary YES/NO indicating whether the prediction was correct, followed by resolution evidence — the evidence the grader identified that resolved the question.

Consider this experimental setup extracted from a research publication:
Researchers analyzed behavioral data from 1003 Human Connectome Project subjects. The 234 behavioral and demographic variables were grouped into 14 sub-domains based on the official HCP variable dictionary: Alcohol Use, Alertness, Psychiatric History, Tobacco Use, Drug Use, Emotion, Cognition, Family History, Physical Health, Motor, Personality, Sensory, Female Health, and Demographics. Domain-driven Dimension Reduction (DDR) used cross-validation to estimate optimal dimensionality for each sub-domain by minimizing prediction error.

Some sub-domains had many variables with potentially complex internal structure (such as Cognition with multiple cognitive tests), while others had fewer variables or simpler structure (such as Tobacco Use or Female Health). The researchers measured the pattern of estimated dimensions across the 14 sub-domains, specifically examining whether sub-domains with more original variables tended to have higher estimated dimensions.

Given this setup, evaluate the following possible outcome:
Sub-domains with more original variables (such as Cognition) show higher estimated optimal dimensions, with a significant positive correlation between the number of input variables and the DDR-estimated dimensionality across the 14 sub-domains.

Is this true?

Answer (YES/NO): NO